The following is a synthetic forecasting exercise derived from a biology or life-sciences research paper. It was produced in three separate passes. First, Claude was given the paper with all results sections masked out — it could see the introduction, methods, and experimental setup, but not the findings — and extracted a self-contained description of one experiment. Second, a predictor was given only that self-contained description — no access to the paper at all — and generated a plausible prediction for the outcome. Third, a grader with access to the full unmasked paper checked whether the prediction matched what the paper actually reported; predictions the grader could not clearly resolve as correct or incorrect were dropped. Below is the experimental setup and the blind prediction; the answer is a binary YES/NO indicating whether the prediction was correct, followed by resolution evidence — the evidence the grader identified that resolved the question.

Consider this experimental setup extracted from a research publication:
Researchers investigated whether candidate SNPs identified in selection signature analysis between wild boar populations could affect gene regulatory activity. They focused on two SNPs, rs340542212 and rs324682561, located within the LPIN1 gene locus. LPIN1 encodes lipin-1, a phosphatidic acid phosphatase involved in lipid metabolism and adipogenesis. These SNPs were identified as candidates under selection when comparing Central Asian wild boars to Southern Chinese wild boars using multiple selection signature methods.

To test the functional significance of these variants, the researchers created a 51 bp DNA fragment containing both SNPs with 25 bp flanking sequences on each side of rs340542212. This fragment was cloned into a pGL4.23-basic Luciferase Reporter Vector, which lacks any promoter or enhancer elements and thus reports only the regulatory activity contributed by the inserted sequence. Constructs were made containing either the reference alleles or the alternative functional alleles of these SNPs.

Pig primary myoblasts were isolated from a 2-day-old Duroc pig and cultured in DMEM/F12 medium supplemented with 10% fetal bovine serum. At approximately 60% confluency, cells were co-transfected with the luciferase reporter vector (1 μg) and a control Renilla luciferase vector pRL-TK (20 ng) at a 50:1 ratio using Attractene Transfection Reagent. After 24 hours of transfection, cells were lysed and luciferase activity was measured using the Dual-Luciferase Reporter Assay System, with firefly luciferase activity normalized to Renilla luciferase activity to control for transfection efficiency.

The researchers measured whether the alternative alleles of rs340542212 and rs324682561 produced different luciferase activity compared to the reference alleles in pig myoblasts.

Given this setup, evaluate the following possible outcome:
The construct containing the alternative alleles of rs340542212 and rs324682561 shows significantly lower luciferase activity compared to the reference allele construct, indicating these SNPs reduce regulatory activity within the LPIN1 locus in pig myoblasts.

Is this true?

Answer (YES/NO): NO